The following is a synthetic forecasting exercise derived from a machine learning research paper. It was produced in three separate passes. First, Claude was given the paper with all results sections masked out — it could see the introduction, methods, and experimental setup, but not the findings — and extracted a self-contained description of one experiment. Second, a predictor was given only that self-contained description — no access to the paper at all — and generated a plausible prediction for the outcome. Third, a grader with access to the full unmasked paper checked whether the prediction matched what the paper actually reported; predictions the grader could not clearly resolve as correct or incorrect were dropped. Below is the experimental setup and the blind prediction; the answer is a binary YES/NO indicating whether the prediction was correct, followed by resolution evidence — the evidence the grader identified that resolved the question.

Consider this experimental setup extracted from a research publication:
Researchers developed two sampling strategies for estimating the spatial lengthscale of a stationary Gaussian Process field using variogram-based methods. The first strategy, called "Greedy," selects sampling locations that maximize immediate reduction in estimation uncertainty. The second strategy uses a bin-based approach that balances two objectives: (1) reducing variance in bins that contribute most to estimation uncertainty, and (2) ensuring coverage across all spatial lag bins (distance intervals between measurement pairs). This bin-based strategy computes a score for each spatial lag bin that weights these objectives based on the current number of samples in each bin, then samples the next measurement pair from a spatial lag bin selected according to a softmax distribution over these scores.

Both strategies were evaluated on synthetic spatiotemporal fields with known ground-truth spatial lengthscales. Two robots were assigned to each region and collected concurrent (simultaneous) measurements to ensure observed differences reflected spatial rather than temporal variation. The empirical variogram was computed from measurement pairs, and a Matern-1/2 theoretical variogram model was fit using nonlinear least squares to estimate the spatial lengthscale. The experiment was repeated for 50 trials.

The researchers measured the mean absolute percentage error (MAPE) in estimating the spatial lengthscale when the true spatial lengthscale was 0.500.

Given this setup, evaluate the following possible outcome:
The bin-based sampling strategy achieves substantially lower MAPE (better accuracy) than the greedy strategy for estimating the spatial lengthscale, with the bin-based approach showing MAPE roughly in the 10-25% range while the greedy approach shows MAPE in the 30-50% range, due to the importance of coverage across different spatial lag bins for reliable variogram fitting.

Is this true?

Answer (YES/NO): NO